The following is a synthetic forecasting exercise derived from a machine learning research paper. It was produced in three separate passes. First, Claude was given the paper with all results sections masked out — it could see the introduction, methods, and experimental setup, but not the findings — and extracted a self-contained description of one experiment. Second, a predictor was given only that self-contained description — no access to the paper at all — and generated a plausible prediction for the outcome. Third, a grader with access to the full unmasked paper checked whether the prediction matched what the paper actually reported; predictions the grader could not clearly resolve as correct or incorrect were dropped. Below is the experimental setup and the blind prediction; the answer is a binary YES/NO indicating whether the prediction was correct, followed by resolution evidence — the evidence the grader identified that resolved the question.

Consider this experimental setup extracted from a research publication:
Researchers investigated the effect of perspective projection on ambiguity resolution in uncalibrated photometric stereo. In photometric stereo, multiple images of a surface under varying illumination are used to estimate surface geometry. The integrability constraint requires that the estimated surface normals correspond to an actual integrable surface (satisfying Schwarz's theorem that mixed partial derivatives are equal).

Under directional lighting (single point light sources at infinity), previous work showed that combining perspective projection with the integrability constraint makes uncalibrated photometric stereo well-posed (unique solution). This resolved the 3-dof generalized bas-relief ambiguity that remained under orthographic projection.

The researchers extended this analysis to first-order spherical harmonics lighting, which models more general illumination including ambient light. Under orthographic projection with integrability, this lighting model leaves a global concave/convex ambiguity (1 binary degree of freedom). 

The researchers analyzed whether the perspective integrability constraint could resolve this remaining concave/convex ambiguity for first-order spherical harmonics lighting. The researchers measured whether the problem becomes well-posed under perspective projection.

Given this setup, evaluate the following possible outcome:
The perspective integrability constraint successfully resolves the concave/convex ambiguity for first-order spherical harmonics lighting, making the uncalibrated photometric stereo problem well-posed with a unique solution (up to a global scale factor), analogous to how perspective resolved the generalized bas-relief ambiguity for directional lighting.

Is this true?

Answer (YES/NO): YES